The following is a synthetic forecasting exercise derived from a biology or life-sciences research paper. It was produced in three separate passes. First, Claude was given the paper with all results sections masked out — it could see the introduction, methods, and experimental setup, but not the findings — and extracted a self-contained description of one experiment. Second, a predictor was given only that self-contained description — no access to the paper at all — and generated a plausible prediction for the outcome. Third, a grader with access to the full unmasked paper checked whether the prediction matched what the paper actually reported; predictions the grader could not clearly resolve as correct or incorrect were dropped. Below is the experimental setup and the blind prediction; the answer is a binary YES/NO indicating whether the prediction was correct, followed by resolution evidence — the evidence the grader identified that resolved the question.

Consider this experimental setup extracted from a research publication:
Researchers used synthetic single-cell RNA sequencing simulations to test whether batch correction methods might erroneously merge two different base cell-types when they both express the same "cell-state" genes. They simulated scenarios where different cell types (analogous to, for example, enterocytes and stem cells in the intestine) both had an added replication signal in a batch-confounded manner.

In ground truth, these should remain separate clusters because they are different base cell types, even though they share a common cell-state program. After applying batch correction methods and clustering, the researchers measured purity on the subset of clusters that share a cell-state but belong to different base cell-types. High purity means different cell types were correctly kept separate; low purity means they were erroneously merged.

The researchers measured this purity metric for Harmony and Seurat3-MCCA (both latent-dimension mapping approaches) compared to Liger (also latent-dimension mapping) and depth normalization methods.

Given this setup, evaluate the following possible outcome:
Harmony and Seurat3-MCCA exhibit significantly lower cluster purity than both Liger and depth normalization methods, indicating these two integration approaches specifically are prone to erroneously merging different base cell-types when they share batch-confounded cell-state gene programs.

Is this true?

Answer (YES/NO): YES